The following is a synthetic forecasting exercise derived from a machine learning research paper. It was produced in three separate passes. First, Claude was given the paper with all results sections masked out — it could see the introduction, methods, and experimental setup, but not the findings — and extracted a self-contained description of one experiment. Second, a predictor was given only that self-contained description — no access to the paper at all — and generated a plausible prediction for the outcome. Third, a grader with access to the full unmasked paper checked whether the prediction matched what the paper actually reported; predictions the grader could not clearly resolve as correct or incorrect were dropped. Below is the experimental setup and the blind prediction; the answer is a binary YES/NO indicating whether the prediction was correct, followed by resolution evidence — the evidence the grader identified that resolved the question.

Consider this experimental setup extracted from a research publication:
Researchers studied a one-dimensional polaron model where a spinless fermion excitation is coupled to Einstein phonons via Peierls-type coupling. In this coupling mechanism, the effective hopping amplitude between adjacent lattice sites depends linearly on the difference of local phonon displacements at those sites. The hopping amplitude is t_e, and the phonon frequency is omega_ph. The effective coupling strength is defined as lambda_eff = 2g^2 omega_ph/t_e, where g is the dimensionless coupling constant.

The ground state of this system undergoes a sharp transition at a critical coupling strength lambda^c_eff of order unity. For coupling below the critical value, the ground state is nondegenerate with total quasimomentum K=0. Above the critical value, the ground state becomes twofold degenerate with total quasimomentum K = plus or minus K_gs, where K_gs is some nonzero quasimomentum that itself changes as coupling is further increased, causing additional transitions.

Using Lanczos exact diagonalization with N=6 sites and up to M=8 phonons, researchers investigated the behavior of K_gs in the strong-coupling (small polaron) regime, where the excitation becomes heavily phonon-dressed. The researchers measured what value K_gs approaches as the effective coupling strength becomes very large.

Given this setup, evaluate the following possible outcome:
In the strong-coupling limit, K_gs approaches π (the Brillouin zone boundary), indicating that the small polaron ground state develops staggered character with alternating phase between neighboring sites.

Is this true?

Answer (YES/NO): NO